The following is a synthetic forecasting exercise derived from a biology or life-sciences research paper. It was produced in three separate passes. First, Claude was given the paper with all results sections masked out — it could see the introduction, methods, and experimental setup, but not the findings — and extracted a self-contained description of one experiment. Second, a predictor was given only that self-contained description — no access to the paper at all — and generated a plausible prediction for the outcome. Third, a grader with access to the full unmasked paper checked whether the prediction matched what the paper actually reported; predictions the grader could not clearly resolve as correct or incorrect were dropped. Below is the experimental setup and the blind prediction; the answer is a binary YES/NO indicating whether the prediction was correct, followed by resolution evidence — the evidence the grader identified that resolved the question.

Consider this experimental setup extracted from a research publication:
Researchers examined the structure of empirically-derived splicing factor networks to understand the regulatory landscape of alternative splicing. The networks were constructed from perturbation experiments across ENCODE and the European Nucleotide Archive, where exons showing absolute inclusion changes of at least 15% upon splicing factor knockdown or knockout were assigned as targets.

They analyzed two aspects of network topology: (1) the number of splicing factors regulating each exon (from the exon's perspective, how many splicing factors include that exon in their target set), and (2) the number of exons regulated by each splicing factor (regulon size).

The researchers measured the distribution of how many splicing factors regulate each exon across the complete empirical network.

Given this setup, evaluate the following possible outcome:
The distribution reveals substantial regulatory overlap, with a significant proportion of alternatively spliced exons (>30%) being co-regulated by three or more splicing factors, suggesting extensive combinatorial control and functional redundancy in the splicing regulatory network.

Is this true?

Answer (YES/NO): NO